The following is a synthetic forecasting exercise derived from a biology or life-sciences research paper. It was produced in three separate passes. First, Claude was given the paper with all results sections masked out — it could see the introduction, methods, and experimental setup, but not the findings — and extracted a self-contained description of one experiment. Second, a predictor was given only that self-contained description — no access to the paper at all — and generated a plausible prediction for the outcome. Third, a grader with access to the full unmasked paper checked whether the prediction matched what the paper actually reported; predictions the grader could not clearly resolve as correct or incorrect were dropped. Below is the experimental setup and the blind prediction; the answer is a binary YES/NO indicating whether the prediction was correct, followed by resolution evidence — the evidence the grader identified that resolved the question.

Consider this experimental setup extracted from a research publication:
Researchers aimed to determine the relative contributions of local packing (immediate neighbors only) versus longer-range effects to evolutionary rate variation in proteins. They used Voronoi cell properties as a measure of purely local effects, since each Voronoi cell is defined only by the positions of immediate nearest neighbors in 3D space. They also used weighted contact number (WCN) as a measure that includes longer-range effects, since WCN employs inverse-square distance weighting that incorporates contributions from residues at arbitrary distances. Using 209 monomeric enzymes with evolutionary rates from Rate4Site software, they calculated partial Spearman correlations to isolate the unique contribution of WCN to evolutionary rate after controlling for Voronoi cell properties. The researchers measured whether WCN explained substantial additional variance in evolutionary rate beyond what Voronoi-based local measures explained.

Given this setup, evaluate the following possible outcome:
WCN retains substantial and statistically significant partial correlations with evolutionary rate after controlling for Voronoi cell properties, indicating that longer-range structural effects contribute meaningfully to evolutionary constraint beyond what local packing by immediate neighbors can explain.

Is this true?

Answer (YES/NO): YES